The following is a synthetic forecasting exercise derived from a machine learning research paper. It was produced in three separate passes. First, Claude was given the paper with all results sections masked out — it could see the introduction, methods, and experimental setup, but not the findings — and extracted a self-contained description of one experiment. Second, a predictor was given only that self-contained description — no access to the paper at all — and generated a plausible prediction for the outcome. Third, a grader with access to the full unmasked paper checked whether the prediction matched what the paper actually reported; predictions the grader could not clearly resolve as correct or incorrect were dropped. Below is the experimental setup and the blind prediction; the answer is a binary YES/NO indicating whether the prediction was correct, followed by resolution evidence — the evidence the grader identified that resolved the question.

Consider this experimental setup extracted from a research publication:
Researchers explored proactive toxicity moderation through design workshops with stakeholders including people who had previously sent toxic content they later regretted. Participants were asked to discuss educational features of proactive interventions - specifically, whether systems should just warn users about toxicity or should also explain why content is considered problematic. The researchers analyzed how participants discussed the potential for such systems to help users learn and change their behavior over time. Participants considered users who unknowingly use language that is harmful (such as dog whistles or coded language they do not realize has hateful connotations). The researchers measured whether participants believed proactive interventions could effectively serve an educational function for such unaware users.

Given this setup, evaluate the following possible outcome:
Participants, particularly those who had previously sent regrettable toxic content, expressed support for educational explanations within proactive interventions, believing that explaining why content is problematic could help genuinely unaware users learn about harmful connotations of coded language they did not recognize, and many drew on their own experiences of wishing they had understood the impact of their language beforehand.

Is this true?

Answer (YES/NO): NO